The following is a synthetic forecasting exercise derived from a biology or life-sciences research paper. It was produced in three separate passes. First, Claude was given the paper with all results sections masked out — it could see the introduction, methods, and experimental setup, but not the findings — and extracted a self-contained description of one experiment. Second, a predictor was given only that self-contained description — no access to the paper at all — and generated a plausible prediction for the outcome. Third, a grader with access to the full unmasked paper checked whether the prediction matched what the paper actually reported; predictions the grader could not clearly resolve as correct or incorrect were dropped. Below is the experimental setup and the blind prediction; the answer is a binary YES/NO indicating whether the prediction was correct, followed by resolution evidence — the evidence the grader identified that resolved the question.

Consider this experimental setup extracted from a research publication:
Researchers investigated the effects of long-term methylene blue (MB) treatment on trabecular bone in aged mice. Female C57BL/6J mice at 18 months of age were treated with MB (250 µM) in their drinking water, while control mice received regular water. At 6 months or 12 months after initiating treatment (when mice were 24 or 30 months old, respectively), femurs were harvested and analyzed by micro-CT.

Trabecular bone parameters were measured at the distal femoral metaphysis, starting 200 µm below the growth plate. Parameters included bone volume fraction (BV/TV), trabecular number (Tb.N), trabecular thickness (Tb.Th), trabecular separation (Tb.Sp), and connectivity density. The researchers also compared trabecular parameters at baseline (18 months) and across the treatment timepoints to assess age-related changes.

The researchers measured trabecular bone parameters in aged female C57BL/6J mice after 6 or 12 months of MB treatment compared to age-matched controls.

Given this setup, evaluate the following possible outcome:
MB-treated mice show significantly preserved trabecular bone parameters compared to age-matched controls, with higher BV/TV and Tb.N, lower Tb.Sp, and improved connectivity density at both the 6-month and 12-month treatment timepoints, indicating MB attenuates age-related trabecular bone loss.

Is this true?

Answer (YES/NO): NO